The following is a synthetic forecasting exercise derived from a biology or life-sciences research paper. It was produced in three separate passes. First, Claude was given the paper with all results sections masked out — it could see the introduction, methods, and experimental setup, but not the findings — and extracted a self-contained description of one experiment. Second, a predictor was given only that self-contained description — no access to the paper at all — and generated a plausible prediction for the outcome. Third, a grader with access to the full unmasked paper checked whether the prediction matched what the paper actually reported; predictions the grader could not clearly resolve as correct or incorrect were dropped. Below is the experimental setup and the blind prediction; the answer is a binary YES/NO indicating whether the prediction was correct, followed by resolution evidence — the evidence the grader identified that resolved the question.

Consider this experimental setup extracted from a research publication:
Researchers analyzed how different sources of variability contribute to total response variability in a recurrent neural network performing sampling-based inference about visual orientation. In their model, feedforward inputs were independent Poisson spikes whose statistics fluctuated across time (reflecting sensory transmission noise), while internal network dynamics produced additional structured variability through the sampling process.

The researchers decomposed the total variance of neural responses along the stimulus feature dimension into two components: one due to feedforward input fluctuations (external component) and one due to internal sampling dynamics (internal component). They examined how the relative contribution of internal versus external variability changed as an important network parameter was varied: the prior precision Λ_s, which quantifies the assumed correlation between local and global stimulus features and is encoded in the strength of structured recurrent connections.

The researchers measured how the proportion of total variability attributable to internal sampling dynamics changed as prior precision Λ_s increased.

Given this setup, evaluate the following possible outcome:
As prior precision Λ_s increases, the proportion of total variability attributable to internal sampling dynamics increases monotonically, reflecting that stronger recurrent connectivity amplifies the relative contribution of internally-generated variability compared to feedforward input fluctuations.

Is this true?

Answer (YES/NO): YES